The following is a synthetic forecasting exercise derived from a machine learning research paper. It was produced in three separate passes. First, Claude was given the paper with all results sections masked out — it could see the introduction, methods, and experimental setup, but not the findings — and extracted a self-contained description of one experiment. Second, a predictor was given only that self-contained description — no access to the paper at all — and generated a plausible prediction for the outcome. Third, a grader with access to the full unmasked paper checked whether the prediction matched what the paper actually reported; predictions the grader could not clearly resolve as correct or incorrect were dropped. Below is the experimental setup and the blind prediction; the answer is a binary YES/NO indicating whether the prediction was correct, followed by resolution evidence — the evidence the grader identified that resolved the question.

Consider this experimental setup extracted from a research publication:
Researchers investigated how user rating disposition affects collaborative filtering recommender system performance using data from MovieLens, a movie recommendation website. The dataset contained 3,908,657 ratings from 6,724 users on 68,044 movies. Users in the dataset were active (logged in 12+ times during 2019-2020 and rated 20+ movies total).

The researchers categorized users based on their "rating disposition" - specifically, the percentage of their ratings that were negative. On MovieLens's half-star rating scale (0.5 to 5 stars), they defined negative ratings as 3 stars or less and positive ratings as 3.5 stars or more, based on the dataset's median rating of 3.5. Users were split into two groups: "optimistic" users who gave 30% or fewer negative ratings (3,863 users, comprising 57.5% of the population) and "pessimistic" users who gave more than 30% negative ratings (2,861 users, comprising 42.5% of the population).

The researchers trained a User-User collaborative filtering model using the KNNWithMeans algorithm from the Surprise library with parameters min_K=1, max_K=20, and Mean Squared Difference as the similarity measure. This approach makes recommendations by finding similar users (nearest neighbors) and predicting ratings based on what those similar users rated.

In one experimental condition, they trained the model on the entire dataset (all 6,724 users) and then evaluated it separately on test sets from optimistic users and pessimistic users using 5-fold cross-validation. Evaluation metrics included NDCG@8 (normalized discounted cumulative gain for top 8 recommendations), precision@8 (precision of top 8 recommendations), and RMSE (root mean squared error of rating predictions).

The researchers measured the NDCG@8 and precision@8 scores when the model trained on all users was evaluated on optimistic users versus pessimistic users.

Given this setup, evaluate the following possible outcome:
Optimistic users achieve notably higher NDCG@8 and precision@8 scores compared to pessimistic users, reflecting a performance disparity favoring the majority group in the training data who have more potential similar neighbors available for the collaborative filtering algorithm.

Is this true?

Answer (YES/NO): YES